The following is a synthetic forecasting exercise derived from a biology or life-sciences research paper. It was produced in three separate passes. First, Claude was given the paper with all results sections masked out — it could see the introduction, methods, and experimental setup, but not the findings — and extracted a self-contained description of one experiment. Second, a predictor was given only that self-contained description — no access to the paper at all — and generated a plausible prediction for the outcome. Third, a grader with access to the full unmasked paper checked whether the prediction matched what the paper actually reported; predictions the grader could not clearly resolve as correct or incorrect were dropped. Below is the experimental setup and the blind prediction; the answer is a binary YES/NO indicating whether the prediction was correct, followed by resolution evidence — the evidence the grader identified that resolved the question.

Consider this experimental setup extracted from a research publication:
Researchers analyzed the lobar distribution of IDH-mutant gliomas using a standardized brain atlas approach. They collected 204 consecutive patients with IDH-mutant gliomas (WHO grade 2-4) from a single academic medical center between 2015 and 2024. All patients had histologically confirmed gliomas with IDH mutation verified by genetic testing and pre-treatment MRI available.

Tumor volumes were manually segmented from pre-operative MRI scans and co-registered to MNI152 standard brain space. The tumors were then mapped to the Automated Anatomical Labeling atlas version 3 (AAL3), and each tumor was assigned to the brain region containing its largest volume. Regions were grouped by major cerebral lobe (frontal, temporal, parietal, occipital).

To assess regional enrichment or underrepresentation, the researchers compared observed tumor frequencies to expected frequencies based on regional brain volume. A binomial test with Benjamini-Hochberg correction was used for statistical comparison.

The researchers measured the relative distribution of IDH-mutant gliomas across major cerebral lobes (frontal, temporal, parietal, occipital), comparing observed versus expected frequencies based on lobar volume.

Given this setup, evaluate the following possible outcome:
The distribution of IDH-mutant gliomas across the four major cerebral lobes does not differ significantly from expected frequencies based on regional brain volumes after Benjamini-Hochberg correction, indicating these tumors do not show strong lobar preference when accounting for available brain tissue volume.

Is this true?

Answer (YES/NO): NO